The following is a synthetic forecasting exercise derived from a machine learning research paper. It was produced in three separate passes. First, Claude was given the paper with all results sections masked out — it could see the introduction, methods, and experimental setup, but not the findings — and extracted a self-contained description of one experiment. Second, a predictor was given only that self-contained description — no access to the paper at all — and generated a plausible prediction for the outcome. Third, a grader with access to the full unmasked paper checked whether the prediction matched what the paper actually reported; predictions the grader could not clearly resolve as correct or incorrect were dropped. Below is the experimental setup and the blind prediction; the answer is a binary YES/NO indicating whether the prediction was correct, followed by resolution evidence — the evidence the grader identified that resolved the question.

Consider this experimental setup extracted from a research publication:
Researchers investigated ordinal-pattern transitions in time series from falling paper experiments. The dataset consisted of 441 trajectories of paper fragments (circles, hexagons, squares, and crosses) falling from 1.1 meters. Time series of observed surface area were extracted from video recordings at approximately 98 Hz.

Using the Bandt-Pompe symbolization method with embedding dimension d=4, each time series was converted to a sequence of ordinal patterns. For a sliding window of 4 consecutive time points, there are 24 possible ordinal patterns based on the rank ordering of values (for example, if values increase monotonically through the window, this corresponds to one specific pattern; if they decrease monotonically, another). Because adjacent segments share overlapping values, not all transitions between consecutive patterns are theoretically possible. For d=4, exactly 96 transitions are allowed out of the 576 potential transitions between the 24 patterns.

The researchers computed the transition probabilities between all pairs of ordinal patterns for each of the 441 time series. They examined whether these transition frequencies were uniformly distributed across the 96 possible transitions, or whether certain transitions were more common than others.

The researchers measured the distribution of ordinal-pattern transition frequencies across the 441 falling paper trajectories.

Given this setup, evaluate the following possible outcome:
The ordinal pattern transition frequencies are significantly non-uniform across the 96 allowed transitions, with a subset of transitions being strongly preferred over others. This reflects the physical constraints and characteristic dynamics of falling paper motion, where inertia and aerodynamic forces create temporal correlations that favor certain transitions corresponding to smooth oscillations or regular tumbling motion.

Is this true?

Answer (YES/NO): YES